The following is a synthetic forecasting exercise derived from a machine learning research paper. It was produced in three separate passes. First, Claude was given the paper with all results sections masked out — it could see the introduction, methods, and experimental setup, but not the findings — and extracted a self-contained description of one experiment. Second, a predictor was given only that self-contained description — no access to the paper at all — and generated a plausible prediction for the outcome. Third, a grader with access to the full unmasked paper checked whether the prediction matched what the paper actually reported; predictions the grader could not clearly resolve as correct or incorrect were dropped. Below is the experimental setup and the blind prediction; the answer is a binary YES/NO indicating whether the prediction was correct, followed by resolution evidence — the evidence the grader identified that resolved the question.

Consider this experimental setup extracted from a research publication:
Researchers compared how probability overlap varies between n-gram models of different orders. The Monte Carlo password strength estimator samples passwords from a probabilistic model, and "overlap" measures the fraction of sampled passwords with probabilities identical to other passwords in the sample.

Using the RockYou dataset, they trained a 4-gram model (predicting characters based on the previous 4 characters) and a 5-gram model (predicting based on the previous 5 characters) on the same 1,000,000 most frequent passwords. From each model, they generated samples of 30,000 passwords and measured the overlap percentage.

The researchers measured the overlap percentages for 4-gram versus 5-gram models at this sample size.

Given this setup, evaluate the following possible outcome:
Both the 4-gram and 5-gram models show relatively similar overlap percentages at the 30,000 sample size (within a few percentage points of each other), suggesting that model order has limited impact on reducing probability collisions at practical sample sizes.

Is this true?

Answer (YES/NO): YES